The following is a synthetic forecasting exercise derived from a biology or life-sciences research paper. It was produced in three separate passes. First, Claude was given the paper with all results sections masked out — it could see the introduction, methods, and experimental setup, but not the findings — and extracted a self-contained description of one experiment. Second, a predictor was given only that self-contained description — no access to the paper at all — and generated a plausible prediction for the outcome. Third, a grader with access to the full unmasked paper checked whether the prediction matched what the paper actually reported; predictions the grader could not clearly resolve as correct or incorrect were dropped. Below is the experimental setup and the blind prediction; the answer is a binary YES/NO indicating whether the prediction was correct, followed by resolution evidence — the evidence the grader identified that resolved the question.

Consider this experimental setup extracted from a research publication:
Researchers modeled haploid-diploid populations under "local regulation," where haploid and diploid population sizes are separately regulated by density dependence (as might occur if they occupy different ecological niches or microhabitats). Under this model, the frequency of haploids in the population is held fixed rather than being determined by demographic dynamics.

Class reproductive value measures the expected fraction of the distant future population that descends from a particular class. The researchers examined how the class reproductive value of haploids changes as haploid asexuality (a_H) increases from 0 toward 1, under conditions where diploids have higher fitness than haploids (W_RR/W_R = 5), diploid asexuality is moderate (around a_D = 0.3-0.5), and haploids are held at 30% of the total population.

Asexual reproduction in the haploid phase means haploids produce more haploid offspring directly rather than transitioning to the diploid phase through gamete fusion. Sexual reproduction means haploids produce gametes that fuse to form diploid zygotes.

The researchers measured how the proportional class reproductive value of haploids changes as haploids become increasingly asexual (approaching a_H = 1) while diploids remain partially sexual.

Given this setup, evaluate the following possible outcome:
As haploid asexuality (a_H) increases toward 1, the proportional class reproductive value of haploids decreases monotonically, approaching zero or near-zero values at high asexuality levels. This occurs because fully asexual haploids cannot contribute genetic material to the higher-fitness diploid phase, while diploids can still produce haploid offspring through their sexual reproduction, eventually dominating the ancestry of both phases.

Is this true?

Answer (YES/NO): NO